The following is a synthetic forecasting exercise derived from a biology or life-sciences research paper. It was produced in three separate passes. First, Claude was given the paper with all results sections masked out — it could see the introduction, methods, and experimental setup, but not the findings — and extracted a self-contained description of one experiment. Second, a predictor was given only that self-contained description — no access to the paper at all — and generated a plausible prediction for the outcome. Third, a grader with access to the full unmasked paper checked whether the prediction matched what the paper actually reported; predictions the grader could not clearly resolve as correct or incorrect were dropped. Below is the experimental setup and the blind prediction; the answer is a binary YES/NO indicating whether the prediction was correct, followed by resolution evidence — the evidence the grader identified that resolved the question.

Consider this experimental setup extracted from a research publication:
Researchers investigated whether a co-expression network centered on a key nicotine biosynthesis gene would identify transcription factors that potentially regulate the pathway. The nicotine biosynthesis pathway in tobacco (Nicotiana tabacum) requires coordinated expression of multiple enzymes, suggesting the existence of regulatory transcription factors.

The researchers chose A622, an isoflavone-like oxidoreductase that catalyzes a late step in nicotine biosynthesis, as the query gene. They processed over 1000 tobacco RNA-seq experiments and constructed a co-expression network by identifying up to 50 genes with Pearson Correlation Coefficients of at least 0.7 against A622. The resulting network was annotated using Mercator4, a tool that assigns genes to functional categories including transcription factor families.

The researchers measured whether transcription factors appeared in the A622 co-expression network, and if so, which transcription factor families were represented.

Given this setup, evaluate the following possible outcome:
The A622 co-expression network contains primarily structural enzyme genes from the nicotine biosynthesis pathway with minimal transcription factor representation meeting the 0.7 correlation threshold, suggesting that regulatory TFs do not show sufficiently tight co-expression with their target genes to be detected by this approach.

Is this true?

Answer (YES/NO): NO